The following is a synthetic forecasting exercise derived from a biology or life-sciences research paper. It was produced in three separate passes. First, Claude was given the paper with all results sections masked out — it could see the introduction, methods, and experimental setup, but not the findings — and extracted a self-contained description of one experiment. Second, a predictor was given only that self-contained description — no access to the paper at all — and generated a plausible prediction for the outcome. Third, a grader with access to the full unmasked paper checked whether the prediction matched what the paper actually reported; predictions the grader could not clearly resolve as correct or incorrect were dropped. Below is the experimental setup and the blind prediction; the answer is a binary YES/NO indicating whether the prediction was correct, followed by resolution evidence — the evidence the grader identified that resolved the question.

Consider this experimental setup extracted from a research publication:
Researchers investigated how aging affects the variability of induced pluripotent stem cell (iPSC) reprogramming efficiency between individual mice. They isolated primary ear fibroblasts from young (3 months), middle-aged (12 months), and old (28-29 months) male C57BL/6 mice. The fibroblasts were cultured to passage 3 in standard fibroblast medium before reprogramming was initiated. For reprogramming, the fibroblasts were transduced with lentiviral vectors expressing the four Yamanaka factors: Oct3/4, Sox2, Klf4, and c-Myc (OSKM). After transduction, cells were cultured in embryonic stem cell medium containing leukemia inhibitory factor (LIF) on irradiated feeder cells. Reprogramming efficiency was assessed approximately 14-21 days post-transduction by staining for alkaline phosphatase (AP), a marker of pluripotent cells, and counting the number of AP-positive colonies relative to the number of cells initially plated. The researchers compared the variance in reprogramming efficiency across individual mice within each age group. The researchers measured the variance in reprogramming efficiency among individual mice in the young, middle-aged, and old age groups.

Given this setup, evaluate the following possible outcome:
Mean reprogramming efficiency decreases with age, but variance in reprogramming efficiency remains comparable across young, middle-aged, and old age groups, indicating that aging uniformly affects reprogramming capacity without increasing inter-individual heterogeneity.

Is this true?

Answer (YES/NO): NO